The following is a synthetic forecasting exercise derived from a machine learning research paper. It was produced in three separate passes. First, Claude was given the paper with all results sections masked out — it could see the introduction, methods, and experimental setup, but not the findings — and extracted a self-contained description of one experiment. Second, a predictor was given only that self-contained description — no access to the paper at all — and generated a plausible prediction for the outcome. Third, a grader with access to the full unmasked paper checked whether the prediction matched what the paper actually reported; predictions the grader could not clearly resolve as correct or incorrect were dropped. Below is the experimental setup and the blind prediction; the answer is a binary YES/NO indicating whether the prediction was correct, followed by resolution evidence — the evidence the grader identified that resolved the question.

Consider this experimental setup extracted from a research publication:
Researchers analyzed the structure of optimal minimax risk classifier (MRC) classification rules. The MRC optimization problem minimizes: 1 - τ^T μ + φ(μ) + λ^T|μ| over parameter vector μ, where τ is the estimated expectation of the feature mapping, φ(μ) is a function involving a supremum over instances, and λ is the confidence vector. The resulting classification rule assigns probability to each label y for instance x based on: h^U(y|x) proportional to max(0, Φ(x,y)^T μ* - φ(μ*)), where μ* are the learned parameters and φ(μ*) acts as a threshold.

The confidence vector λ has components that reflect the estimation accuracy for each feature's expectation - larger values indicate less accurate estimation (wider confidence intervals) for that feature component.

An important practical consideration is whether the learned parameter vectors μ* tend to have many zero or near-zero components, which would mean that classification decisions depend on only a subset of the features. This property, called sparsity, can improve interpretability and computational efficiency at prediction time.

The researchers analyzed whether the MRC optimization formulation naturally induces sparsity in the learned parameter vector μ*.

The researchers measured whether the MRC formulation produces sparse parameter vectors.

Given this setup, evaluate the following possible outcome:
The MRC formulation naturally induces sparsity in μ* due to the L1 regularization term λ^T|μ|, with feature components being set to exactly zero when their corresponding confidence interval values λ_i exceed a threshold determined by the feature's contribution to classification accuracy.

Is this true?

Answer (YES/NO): YES